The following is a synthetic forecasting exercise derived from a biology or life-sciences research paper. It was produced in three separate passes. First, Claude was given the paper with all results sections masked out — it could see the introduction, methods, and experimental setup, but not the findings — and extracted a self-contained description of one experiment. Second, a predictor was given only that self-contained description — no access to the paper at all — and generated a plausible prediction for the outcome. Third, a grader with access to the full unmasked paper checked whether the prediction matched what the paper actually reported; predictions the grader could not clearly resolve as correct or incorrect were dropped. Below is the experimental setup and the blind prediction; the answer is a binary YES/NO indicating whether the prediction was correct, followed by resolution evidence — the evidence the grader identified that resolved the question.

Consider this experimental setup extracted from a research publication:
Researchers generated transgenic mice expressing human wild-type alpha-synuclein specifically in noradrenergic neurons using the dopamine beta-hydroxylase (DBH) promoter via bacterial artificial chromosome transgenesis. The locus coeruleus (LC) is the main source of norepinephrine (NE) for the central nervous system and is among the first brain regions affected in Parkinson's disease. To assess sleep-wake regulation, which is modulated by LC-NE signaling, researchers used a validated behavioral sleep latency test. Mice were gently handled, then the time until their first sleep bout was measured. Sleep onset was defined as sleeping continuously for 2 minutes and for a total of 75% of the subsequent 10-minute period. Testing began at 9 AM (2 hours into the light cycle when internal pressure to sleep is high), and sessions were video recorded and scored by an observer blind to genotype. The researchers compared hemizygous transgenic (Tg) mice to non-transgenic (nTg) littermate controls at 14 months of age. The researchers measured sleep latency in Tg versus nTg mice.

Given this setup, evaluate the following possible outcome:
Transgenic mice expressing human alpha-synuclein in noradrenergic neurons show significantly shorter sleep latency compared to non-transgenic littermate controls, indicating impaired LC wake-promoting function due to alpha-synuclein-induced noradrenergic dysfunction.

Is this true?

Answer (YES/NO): NO